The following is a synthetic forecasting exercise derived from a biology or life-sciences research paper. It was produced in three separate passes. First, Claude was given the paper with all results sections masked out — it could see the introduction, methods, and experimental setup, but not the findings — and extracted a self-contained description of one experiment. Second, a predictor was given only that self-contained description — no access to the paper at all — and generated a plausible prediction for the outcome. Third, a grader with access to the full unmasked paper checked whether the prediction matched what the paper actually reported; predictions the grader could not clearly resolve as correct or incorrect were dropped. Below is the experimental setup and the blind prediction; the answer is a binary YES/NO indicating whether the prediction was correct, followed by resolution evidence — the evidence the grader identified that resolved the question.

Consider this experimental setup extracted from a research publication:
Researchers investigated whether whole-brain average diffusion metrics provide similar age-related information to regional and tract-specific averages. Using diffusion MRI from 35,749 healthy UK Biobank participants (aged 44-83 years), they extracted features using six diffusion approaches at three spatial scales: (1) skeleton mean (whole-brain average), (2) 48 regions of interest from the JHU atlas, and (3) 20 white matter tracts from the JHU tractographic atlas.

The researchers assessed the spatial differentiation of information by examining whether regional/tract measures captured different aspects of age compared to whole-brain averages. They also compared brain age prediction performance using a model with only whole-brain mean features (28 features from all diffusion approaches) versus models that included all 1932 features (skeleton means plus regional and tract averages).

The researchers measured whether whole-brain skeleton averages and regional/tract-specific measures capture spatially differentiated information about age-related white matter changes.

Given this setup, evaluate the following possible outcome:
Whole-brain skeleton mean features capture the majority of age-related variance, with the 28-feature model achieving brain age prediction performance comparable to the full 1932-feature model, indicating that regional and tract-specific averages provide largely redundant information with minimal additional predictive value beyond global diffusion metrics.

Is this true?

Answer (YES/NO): NO